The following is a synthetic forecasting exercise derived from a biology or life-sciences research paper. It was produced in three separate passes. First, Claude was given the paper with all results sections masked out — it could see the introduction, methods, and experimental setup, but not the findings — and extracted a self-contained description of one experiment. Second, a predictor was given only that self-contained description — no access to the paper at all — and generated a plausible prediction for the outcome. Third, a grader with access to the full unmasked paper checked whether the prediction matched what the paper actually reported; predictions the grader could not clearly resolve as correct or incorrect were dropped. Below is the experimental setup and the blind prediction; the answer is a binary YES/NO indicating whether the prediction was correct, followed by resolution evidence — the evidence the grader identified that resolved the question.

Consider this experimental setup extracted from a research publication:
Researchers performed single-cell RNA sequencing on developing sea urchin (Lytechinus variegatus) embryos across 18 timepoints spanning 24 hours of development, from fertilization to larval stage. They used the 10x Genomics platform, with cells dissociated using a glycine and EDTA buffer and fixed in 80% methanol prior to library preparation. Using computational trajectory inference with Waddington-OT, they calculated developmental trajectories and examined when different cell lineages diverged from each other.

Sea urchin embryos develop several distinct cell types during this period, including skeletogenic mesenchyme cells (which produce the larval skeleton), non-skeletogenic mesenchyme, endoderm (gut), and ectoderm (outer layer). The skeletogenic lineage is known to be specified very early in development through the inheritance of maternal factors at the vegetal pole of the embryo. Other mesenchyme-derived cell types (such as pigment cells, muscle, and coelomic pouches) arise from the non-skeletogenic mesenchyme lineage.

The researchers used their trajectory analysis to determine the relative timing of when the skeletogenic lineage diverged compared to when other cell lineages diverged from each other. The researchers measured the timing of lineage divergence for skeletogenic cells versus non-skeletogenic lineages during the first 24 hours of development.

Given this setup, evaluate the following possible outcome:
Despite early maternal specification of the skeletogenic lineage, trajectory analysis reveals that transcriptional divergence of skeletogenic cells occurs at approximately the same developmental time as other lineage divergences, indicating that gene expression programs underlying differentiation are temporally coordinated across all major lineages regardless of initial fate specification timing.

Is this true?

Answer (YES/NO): NO